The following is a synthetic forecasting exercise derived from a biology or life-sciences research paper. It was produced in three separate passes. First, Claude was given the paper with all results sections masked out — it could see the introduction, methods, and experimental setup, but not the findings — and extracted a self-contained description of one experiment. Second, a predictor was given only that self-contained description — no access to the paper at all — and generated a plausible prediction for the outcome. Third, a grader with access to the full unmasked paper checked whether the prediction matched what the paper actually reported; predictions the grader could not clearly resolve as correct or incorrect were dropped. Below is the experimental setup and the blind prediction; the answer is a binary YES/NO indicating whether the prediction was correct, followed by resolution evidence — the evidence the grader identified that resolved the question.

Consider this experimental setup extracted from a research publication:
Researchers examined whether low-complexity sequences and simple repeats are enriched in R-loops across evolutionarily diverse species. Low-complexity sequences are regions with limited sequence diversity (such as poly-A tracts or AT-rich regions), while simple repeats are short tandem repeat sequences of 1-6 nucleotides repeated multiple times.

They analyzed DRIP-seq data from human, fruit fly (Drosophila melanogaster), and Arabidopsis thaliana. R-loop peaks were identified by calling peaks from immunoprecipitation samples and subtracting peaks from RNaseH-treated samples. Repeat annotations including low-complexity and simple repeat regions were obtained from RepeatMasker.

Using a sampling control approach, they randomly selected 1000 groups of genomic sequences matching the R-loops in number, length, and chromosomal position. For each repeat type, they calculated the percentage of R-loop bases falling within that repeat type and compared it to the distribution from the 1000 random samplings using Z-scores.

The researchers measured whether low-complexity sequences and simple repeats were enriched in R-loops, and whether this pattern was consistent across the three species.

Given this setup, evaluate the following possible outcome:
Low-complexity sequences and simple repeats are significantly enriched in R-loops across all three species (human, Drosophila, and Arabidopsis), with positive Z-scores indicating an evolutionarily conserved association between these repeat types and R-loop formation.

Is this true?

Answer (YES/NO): YES